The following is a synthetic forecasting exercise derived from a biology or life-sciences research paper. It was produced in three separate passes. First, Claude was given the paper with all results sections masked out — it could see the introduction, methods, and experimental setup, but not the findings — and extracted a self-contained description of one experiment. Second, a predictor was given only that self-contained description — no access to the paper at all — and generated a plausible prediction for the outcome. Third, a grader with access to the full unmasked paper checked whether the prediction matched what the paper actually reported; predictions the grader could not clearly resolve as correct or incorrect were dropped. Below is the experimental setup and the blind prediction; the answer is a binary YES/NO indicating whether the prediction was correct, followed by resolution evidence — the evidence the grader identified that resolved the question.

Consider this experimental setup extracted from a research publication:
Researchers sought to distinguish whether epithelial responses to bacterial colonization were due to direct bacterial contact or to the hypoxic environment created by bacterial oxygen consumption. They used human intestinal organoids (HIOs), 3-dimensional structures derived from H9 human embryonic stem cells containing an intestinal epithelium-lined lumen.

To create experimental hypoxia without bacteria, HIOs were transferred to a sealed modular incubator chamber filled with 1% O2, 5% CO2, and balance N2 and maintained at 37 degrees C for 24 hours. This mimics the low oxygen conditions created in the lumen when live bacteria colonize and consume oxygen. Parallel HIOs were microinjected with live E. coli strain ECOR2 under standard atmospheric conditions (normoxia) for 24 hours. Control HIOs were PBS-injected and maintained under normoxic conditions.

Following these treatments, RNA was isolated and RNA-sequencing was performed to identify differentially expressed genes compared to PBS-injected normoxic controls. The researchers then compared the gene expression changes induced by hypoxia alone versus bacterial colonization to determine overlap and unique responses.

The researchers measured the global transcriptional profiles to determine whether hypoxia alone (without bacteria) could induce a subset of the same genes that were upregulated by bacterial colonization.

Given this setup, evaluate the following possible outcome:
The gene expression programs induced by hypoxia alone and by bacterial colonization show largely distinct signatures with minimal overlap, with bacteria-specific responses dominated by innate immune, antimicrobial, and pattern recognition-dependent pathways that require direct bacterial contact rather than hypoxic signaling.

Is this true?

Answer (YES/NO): NO